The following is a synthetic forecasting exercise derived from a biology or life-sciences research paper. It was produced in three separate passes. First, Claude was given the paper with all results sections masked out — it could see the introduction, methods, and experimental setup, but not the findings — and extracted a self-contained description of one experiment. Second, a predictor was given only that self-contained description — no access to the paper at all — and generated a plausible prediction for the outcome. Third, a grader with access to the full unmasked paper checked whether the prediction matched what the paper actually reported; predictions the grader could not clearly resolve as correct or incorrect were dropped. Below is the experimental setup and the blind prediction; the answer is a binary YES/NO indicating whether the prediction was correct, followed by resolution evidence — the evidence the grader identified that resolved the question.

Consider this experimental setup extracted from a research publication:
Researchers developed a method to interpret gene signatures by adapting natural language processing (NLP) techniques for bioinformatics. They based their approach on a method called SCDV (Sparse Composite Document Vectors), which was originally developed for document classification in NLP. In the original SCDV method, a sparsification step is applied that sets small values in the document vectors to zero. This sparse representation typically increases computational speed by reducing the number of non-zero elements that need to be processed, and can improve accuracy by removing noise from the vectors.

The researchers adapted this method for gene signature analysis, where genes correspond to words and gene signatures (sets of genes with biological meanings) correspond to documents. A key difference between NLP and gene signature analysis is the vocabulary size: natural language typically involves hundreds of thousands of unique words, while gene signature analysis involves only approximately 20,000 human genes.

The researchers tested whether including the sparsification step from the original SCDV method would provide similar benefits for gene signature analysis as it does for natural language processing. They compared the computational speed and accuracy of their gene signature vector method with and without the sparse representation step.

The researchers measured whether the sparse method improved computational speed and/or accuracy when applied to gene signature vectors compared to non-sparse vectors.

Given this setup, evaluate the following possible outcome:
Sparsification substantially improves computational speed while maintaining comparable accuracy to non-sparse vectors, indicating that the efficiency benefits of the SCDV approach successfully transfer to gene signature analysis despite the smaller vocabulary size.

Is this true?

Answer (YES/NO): NO